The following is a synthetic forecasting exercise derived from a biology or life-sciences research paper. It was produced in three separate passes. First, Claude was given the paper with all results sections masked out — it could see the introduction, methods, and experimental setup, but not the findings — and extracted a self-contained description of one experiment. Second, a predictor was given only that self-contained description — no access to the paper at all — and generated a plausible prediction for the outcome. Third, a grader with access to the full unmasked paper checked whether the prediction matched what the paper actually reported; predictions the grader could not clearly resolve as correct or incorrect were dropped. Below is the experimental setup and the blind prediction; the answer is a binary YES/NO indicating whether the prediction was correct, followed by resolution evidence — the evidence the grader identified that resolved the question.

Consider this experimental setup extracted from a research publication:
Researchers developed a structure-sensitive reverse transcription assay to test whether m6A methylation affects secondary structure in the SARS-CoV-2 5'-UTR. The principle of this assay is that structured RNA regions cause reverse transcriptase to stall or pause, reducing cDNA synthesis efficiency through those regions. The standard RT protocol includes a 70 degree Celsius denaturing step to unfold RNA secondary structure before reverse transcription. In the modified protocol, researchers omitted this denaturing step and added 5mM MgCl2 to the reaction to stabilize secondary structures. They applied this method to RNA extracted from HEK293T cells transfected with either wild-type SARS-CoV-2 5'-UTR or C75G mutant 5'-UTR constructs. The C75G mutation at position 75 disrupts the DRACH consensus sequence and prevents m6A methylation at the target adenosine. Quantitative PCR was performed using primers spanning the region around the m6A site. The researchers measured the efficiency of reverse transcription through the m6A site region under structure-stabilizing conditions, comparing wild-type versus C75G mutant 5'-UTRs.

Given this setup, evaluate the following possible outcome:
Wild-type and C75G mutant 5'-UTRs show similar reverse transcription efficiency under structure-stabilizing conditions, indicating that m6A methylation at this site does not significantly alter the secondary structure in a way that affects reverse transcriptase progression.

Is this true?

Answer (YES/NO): NO